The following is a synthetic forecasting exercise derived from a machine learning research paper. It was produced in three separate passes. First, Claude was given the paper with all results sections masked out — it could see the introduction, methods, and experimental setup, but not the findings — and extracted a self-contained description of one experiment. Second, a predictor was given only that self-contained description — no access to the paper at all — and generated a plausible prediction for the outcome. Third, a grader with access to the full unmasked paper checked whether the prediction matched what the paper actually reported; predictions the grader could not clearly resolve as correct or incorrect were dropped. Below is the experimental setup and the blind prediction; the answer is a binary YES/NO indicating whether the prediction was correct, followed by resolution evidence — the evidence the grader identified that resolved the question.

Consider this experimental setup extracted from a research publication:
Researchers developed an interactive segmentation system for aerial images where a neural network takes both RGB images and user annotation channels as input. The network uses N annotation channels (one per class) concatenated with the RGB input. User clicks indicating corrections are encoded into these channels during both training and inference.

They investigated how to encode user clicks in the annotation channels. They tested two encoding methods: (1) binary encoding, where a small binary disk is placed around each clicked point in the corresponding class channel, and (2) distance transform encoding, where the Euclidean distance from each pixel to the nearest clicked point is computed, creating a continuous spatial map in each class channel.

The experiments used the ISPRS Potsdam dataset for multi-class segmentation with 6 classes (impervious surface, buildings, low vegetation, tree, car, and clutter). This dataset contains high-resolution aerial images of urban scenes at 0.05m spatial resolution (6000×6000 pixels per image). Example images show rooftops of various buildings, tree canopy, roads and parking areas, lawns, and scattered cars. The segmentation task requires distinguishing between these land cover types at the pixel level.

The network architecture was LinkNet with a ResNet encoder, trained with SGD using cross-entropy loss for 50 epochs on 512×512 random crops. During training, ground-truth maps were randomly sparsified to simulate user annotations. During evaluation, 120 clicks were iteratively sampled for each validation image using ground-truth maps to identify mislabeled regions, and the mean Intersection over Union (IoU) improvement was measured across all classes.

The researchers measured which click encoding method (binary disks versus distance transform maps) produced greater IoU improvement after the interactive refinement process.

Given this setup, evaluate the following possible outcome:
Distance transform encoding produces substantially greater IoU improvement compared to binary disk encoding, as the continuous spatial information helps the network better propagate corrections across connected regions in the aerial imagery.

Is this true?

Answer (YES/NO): YES